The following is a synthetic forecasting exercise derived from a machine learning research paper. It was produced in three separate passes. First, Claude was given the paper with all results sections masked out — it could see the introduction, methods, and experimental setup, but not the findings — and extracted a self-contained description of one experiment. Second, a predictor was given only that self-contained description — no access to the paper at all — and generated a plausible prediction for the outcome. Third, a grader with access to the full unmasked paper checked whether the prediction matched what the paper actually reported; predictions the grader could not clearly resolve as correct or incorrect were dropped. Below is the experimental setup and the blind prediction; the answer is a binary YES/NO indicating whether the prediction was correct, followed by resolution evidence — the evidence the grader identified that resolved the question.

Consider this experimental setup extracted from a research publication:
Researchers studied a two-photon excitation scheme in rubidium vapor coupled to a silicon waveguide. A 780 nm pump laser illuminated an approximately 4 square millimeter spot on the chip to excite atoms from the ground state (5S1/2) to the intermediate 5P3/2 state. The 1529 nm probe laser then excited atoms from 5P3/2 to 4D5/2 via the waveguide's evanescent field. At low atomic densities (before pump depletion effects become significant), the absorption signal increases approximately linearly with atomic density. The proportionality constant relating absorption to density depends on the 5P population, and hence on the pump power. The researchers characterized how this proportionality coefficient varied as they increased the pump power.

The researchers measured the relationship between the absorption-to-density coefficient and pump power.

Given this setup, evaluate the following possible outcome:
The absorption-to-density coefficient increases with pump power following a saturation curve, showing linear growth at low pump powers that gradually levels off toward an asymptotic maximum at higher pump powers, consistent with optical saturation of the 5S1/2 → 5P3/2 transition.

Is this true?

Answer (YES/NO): NO